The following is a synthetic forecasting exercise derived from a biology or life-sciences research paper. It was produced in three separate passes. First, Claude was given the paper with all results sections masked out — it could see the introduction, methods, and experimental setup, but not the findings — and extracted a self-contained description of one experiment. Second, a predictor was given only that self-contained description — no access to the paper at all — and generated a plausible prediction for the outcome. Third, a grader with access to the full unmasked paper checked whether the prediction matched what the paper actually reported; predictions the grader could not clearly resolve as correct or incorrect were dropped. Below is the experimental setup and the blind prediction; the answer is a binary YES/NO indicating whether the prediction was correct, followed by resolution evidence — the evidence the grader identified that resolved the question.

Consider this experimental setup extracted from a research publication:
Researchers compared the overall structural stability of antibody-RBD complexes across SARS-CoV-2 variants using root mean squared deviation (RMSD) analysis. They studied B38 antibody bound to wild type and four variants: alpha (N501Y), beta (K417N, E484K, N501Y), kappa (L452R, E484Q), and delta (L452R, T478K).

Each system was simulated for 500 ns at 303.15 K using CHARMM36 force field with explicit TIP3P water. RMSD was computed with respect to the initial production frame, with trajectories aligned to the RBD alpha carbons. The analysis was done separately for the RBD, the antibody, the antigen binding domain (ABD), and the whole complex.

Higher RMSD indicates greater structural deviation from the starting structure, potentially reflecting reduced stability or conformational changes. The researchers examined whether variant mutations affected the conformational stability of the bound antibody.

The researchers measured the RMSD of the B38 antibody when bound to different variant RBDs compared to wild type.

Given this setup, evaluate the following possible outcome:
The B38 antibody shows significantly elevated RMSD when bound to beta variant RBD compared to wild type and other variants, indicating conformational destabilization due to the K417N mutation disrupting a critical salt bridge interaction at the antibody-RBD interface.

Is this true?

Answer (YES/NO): NO